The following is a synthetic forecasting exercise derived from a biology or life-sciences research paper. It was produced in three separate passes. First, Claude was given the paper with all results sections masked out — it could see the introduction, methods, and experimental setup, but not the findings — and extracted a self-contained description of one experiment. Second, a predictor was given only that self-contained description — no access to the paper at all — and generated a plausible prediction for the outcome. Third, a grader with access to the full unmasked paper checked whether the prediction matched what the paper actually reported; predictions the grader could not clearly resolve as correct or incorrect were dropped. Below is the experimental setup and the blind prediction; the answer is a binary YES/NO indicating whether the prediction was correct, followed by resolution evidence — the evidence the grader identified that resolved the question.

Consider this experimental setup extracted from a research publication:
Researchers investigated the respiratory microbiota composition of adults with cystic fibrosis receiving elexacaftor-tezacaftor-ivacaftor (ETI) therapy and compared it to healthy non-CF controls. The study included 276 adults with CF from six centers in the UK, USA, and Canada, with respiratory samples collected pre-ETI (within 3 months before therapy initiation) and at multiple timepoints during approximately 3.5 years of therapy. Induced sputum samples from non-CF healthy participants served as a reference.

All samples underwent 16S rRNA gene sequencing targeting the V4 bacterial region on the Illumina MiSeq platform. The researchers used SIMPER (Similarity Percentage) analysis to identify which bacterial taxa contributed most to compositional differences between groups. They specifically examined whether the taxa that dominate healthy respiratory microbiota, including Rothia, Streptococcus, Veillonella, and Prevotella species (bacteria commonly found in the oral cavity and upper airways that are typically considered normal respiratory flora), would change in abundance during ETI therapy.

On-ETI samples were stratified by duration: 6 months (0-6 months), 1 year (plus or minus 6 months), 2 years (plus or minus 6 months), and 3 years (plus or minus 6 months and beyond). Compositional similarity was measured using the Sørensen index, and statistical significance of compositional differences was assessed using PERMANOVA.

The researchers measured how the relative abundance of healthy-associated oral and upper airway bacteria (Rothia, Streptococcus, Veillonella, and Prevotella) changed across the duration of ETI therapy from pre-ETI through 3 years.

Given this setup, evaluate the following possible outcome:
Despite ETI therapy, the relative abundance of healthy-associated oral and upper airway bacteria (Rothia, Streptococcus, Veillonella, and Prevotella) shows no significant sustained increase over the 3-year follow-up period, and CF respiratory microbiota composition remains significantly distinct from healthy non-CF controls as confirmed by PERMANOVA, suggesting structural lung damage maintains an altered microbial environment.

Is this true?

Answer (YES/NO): NO